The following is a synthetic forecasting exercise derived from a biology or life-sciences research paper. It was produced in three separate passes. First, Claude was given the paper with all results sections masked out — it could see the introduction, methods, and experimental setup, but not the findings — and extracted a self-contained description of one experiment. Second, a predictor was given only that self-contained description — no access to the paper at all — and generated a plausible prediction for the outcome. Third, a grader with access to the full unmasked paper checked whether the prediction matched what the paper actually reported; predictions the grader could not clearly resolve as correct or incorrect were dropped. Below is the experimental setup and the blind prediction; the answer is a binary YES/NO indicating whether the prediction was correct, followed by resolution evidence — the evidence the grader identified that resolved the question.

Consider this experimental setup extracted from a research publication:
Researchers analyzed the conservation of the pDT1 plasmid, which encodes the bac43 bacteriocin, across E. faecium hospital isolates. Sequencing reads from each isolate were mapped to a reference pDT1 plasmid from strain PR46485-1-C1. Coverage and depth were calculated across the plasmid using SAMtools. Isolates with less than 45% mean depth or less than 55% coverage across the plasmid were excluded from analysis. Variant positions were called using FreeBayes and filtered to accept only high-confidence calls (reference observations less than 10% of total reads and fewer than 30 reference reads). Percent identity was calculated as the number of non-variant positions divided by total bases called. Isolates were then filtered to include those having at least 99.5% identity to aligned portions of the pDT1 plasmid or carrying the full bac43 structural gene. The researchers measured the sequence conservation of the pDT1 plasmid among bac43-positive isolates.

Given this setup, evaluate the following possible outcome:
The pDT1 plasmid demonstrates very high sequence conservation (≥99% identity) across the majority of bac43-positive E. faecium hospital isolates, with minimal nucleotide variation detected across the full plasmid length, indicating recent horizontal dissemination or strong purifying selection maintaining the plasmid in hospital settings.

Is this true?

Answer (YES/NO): NO